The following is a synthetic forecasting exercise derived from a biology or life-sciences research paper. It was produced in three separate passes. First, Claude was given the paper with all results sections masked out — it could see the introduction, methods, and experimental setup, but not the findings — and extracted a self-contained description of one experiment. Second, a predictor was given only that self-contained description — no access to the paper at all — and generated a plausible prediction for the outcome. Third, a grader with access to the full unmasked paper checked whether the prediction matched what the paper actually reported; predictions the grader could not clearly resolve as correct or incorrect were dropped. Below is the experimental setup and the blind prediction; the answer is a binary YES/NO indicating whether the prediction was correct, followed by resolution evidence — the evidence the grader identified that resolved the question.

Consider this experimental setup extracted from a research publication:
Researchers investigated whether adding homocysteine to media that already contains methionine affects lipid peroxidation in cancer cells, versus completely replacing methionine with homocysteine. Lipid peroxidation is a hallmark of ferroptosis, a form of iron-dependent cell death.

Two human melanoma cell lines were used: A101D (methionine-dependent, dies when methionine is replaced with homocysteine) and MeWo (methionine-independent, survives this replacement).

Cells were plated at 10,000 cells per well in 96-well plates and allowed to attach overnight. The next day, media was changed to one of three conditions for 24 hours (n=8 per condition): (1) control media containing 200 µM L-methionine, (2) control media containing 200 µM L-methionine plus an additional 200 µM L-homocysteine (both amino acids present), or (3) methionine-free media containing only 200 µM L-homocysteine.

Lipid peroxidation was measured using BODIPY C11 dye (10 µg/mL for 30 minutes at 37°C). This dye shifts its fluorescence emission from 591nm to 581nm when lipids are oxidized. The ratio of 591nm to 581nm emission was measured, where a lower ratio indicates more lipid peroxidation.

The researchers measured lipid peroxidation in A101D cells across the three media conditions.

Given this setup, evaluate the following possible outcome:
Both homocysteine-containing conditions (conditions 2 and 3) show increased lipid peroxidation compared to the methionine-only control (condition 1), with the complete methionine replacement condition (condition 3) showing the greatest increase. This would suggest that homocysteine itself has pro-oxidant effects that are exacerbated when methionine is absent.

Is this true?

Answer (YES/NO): NO